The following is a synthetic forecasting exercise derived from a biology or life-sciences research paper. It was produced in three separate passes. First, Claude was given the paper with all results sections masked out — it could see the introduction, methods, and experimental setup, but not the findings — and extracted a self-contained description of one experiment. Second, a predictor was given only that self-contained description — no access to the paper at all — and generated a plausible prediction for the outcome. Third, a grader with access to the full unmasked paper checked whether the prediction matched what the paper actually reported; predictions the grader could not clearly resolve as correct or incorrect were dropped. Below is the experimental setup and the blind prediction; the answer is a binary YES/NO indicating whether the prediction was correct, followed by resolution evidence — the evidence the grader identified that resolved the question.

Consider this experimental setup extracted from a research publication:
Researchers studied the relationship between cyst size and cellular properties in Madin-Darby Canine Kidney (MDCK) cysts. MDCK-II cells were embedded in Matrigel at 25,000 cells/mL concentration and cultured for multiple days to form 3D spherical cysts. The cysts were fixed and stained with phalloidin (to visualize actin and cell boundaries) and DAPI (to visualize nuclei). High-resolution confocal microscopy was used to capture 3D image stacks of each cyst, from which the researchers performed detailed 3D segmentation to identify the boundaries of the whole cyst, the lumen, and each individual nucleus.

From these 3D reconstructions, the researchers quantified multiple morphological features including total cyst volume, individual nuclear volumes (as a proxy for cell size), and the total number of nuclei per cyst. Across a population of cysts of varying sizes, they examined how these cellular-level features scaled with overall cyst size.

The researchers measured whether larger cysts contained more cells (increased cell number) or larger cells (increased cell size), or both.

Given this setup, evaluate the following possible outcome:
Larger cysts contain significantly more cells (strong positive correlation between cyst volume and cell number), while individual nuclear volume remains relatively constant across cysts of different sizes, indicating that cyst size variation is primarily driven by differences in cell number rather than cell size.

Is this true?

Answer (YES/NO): YES